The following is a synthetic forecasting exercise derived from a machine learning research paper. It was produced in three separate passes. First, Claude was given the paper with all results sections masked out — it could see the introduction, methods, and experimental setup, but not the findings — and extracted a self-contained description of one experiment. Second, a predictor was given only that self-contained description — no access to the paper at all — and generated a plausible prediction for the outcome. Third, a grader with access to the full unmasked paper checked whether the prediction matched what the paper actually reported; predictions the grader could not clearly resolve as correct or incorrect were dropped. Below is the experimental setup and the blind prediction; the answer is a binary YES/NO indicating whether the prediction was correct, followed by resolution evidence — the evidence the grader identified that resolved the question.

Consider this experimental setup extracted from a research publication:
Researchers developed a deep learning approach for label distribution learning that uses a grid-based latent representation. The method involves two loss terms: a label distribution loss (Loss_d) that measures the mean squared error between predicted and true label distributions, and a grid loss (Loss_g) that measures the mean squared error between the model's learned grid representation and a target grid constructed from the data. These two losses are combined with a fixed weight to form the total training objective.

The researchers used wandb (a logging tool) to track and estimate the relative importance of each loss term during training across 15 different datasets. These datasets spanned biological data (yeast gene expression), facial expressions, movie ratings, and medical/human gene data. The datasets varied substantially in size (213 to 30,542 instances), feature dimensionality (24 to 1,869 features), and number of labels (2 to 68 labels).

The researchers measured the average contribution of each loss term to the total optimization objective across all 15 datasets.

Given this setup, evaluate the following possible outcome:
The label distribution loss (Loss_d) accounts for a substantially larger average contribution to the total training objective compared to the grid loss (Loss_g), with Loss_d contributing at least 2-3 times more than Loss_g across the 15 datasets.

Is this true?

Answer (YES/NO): YES